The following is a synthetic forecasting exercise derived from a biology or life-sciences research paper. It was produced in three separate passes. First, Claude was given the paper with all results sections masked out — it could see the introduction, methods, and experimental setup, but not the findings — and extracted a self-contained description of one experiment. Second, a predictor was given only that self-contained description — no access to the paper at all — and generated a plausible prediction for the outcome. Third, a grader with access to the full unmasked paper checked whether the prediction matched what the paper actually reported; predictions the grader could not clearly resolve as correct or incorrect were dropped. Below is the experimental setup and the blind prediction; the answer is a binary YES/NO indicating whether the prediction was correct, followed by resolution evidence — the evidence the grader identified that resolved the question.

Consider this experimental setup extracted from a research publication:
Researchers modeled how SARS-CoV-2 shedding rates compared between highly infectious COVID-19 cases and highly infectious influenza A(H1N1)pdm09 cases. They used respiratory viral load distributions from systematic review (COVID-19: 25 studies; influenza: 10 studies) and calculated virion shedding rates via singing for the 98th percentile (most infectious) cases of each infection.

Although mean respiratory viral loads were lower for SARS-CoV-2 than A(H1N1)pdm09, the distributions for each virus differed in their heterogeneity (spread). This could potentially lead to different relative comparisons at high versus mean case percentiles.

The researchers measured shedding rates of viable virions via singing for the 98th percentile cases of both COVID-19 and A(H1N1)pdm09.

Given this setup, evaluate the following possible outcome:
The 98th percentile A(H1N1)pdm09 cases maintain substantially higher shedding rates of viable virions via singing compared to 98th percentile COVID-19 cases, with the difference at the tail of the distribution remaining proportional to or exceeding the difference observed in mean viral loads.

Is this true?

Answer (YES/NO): NO